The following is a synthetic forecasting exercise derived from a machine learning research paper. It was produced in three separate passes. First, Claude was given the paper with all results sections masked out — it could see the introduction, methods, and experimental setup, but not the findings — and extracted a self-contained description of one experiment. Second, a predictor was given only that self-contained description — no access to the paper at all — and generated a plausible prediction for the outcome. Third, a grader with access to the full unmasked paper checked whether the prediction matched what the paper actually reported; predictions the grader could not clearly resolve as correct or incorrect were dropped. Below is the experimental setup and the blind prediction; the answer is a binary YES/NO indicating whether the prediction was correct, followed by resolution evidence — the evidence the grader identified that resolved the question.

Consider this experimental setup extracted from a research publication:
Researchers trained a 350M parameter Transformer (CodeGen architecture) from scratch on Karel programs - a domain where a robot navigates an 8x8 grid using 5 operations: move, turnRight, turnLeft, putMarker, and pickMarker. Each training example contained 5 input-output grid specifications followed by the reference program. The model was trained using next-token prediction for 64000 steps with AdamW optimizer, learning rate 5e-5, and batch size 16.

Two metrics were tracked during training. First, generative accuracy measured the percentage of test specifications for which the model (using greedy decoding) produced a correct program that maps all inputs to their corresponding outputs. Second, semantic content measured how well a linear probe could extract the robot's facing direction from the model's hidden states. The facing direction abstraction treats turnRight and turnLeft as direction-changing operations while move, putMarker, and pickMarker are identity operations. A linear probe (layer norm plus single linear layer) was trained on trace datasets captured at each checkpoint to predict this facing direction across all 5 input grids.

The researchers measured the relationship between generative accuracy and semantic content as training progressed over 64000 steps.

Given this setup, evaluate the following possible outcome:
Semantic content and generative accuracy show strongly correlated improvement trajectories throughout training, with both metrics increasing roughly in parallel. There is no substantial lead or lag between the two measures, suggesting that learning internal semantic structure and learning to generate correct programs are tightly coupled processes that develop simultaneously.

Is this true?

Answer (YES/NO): YES